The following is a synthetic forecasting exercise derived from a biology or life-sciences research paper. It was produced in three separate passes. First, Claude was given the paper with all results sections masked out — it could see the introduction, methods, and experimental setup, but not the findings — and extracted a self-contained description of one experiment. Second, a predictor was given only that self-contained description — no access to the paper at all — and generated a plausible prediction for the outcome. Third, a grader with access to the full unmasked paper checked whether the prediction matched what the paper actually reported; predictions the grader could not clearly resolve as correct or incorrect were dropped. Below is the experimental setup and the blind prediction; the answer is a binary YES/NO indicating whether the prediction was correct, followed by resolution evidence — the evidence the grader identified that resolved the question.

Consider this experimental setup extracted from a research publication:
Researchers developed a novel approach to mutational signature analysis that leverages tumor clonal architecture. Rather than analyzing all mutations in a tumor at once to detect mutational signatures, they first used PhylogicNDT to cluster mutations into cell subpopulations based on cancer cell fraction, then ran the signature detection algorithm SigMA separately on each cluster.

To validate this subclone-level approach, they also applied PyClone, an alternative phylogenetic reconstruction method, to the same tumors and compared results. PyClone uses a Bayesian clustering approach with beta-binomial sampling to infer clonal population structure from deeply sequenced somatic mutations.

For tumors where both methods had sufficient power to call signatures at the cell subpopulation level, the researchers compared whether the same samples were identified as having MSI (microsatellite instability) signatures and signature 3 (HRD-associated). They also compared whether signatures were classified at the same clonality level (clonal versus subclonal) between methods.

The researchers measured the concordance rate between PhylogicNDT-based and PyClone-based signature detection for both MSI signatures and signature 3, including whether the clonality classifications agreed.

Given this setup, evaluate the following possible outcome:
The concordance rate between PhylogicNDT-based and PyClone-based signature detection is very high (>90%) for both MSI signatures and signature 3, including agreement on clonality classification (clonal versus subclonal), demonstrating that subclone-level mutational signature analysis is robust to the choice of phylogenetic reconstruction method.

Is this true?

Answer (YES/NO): YES